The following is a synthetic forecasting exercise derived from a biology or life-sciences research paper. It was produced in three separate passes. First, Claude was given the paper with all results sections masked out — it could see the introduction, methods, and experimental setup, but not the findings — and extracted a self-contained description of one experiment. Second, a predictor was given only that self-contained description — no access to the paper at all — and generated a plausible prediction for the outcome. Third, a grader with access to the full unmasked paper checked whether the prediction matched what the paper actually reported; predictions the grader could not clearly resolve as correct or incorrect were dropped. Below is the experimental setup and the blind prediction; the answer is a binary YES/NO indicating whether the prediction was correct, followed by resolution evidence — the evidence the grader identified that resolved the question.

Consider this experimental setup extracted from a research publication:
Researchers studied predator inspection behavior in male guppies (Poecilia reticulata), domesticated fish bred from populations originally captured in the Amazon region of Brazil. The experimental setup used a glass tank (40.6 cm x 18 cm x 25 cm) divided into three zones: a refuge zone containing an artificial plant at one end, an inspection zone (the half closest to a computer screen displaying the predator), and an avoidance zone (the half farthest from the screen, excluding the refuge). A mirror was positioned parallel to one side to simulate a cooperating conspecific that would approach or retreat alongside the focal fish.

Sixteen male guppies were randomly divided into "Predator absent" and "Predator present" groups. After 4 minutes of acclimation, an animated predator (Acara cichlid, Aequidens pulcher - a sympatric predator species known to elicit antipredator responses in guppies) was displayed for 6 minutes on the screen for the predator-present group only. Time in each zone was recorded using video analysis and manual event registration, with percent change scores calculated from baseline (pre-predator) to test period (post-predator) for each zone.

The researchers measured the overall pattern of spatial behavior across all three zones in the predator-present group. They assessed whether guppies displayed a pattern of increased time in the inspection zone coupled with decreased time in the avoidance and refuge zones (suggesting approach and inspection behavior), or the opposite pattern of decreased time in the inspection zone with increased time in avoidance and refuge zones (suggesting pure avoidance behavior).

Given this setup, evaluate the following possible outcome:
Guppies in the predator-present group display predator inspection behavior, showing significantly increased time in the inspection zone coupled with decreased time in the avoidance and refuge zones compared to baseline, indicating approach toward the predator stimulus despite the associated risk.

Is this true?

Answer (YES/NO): NO